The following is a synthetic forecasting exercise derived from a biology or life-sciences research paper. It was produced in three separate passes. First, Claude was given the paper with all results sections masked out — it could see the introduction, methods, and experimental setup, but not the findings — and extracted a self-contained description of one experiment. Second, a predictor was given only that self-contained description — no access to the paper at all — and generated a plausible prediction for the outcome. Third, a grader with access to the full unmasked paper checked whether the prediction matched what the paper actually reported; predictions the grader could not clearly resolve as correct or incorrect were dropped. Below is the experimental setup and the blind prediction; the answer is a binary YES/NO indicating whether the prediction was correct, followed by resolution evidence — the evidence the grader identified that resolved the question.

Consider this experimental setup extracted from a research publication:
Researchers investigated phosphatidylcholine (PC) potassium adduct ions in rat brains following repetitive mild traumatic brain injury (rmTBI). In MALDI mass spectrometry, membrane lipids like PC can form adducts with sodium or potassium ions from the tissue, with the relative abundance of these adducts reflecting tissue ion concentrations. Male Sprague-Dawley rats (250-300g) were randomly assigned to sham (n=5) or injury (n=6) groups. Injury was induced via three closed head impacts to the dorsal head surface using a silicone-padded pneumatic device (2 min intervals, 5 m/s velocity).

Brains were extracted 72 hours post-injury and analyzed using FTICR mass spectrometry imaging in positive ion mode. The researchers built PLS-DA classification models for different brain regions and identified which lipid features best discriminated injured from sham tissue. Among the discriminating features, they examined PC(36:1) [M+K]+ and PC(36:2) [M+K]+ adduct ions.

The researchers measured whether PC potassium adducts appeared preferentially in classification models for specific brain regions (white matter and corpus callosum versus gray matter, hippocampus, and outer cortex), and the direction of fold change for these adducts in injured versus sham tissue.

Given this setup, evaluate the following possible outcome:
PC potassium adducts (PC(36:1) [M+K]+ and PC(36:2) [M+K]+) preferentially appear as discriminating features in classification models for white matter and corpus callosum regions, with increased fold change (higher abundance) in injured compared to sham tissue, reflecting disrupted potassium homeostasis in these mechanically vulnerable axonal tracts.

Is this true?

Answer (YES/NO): NO